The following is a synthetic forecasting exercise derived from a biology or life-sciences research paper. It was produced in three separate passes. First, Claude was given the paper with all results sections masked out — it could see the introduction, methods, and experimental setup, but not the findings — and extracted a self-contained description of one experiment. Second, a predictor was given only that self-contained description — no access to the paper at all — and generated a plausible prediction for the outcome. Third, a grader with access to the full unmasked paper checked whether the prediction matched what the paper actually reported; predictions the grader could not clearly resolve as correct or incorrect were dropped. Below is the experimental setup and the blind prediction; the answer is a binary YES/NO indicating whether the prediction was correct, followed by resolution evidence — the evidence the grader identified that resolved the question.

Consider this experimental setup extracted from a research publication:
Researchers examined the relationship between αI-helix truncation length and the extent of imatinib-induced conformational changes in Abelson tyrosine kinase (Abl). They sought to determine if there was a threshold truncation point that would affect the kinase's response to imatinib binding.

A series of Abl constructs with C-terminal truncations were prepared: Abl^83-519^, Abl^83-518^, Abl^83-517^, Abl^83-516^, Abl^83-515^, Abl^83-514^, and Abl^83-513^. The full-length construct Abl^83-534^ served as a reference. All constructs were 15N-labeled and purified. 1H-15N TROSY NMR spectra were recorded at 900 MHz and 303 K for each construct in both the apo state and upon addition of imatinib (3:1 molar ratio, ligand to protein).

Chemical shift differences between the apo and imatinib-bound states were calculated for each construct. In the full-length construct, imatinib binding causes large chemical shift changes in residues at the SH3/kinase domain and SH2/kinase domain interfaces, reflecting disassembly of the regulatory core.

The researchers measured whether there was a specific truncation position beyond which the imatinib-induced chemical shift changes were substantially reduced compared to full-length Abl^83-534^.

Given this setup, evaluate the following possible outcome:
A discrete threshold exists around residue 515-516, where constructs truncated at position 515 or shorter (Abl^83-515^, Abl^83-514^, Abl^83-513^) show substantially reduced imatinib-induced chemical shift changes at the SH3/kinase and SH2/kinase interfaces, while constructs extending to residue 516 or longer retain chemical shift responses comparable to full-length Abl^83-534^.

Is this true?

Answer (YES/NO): NO